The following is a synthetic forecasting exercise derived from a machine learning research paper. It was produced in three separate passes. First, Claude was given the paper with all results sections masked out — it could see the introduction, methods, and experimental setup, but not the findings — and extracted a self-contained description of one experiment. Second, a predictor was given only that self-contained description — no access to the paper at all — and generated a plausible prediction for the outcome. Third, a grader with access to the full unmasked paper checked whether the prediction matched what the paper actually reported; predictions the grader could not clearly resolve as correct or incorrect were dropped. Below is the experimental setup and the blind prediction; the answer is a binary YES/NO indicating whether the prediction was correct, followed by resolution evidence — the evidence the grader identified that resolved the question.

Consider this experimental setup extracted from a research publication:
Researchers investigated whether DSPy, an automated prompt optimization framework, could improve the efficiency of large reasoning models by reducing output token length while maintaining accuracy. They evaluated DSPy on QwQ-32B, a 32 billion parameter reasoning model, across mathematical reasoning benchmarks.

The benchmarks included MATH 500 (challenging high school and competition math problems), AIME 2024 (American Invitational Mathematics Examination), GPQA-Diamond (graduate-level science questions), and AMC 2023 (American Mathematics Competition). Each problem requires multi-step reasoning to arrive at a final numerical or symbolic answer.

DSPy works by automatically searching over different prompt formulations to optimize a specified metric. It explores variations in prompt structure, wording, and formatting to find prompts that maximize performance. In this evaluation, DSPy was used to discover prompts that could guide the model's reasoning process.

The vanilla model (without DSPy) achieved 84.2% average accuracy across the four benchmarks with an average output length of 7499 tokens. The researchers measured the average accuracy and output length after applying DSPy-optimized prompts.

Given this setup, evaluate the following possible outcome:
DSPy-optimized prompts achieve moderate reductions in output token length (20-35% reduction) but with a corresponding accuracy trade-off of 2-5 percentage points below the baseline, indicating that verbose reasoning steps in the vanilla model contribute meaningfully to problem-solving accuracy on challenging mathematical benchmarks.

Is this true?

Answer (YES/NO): NO